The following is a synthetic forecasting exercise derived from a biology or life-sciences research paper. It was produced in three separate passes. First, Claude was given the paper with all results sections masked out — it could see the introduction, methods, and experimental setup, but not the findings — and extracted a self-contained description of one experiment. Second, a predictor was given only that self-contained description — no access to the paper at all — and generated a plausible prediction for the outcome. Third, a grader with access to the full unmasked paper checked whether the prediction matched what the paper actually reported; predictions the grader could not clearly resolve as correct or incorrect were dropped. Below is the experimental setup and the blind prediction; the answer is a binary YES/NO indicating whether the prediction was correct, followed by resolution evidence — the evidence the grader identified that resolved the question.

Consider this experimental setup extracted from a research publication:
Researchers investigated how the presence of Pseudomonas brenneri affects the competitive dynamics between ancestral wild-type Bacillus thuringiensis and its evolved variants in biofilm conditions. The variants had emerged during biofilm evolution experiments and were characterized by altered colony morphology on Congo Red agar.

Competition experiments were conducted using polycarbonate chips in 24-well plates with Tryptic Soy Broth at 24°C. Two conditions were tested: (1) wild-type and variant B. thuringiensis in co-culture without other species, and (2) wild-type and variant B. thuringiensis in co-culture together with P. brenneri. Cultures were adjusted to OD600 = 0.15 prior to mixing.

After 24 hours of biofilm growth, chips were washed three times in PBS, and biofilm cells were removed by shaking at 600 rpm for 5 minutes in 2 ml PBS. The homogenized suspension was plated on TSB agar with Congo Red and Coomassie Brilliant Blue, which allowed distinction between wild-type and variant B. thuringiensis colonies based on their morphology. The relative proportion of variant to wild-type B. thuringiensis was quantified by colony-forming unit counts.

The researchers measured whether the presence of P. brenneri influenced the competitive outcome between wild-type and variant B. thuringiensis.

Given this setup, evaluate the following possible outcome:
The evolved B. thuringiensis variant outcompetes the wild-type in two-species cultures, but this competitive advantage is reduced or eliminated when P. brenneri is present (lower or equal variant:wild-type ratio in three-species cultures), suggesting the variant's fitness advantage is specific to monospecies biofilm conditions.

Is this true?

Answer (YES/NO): NO